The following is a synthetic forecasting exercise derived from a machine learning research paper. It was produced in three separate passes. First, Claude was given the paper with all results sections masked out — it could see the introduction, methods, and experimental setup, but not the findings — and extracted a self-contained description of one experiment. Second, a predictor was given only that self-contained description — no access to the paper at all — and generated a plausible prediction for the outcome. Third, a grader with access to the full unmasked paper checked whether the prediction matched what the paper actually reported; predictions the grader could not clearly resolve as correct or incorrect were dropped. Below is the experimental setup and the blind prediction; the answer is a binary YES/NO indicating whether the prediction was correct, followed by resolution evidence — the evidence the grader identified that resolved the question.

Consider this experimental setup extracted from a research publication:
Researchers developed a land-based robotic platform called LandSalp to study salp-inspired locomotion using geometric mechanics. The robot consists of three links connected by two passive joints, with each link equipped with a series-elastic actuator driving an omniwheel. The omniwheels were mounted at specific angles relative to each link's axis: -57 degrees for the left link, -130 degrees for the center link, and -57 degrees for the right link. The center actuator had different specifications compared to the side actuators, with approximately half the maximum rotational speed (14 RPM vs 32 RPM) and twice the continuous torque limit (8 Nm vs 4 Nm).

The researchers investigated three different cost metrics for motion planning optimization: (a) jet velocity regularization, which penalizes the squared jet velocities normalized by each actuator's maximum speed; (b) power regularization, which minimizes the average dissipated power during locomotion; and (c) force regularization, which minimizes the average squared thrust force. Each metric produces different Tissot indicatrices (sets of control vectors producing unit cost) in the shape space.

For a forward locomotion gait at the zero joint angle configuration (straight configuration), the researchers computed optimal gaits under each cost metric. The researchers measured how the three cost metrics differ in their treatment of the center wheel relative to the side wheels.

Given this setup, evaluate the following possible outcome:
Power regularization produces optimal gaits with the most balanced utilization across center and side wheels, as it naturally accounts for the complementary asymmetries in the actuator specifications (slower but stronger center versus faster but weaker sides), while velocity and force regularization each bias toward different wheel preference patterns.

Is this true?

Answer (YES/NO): NO